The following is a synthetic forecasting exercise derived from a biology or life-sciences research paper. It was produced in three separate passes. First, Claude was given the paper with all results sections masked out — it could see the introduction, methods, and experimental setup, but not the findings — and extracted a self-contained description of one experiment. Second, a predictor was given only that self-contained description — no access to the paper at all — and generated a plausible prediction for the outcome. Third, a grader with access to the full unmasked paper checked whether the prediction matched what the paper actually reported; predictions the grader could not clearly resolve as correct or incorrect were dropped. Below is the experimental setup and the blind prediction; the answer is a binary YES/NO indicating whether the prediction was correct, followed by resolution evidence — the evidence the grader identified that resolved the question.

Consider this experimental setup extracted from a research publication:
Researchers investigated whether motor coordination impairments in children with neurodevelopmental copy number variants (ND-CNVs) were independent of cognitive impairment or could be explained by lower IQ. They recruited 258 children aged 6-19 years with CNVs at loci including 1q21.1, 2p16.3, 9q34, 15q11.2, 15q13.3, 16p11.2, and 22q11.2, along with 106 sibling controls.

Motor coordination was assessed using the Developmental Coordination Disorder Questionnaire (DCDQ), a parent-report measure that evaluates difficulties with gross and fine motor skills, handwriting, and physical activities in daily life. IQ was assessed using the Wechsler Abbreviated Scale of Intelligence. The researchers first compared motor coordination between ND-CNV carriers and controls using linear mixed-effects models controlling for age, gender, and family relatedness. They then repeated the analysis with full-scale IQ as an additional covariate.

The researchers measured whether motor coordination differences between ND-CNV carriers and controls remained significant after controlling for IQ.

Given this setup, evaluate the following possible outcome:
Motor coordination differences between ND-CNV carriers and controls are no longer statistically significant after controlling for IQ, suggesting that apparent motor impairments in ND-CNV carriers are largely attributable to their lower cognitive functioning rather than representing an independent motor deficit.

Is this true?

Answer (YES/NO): NO